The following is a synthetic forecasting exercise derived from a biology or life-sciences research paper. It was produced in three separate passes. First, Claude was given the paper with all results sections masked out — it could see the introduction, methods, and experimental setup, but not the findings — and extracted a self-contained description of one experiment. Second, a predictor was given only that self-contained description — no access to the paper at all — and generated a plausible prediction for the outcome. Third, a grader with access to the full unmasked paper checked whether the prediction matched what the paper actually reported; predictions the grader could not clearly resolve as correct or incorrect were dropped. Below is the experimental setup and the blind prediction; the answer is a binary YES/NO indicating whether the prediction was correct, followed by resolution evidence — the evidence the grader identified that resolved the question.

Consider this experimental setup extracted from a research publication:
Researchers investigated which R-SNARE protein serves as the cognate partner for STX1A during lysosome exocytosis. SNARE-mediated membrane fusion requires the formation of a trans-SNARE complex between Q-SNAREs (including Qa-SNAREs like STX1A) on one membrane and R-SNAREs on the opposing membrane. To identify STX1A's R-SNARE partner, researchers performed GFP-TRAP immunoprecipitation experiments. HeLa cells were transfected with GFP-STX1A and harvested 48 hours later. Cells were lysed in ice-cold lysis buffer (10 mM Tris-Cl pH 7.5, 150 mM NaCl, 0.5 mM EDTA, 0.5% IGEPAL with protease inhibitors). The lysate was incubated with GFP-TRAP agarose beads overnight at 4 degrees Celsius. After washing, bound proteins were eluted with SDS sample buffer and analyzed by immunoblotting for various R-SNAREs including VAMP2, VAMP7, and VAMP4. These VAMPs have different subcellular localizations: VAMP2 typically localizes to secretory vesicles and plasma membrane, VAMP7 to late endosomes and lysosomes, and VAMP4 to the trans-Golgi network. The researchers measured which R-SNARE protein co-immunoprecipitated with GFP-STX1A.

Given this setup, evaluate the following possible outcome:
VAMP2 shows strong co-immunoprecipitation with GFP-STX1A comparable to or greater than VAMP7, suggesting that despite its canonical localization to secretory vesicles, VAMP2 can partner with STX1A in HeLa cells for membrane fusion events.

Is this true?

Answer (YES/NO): YES